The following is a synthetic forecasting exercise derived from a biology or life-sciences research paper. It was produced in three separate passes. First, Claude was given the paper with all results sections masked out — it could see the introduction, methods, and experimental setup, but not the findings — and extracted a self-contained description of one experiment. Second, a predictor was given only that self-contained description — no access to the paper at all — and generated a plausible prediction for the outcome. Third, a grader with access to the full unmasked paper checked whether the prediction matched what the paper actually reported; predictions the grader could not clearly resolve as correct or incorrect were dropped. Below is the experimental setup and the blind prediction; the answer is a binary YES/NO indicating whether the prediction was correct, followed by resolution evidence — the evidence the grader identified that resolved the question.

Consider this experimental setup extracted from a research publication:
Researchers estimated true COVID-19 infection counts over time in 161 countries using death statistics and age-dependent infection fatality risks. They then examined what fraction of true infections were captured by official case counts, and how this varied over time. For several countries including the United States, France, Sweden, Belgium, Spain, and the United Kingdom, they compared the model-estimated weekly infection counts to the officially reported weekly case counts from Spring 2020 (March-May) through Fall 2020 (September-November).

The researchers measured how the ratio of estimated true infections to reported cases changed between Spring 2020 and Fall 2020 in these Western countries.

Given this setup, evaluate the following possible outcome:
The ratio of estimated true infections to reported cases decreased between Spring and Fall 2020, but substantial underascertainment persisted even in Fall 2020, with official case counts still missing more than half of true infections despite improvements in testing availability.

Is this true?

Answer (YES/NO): NO